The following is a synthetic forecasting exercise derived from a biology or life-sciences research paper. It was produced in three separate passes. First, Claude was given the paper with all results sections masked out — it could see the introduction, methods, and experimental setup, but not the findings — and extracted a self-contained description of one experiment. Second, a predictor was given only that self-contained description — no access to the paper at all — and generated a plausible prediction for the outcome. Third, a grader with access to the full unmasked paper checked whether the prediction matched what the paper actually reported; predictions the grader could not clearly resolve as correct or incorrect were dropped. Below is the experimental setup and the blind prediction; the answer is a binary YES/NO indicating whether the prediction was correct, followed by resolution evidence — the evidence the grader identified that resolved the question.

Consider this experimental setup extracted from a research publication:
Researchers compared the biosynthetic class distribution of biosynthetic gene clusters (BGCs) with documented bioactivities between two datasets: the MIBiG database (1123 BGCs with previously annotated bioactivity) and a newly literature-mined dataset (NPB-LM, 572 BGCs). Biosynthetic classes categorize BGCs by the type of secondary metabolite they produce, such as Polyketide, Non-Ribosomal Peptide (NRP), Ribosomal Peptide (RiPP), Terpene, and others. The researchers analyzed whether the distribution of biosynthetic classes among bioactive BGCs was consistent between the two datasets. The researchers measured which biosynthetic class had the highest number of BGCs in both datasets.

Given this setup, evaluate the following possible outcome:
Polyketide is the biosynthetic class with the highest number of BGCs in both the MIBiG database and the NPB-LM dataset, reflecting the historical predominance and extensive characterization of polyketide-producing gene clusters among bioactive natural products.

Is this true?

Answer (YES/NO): YES